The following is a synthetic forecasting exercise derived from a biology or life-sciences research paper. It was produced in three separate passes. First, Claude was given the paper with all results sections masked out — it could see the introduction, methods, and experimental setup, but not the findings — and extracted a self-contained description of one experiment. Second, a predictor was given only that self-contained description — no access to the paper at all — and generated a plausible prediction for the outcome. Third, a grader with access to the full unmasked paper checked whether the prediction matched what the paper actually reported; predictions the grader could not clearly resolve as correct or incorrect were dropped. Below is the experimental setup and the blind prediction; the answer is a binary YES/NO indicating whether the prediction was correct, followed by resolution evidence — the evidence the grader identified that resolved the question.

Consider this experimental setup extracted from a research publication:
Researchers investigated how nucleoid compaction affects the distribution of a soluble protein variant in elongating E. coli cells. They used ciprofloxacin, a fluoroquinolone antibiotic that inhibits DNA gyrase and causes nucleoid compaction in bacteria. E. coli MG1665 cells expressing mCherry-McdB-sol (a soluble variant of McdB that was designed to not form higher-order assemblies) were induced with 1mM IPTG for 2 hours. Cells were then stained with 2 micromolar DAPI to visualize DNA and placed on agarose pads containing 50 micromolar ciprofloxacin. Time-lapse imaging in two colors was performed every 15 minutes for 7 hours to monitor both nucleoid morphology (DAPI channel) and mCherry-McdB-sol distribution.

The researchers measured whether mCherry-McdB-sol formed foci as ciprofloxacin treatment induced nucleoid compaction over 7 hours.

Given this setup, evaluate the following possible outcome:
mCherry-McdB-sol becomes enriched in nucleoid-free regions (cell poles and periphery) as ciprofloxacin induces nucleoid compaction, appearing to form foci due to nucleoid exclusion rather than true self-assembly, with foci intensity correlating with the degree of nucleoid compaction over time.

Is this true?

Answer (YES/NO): NO